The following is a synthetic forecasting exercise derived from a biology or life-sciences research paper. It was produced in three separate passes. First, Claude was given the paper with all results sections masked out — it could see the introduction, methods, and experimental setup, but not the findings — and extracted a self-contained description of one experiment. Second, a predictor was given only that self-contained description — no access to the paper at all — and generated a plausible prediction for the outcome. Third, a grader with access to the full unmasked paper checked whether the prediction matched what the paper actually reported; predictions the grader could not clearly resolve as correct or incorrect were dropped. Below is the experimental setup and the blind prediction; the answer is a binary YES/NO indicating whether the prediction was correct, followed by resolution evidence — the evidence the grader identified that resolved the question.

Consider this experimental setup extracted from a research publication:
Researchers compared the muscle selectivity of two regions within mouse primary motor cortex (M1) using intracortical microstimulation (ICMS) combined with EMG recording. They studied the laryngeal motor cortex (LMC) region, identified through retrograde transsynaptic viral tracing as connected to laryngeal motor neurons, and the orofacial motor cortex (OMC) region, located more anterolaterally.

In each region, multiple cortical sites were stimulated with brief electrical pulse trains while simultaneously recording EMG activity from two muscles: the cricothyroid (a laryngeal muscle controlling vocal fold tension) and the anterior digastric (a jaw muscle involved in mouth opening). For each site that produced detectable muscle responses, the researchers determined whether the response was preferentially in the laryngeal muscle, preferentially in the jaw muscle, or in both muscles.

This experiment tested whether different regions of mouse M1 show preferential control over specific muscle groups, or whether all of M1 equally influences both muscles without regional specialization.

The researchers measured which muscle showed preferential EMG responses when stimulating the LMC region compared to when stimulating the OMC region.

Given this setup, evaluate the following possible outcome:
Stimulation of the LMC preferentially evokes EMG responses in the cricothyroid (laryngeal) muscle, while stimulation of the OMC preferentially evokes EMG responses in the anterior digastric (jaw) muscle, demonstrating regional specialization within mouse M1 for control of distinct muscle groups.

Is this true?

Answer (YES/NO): YES